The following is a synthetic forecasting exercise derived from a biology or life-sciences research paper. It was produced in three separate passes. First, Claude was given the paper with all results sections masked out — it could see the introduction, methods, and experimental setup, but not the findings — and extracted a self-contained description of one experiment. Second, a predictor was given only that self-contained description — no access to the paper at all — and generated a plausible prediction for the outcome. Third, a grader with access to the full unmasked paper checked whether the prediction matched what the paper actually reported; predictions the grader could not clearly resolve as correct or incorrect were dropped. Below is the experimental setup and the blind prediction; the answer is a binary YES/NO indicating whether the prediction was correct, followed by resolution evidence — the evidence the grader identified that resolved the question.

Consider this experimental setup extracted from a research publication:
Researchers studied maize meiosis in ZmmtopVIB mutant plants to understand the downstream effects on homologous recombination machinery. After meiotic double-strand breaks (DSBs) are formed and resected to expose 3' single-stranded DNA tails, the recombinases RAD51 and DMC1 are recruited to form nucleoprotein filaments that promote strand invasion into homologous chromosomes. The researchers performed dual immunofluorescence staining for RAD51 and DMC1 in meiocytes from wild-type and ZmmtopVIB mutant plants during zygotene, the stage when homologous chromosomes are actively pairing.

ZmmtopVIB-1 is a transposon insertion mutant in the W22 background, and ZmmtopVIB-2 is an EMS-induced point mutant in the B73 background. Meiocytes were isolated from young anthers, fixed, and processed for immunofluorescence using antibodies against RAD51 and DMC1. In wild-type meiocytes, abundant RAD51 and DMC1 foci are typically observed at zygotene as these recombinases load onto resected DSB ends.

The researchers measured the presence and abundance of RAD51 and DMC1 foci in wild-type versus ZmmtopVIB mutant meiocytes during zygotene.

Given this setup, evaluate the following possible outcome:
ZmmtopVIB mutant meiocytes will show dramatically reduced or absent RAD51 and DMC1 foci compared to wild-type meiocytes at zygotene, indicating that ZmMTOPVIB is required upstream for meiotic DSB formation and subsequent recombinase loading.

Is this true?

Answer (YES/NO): YES